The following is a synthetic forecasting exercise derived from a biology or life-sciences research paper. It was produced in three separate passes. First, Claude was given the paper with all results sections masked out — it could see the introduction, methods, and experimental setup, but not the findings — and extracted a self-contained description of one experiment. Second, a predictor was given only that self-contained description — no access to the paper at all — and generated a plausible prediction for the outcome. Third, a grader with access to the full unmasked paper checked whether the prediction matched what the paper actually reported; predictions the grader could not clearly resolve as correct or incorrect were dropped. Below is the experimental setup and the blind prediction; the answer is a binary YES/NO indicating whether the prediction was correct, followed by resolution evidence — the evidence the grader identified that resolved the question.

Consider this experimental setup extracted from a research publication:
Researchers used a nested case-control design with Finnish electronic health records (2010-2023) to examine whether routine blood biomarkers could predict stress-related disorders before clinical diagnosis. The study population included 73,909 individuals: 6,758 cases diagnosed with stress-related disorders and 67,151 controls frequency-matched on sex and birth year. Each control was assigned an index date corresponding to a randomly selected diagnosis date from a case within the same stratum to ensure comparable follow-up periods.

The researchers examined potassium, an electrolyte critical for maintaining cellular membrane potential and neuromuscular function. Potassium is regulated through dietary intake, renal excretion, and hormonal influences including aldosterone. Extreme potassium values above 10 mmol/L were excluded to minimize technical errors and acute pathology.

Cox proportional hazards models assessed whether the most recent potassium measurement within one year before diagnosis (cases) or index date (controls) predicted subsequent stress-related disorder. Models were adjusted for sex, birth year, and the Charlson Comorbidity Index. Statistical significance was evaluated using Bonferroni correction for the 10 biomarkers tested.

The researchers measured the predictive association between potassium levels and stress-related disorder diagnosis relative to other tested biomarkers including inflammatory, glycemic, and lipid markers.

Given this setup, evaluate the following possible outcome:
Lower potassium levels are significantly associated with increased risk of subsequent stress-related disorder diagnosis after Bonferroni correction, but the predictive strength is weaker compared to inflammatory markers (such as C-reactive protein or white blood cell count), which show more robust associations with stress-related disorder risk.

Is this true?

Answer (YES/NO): NO